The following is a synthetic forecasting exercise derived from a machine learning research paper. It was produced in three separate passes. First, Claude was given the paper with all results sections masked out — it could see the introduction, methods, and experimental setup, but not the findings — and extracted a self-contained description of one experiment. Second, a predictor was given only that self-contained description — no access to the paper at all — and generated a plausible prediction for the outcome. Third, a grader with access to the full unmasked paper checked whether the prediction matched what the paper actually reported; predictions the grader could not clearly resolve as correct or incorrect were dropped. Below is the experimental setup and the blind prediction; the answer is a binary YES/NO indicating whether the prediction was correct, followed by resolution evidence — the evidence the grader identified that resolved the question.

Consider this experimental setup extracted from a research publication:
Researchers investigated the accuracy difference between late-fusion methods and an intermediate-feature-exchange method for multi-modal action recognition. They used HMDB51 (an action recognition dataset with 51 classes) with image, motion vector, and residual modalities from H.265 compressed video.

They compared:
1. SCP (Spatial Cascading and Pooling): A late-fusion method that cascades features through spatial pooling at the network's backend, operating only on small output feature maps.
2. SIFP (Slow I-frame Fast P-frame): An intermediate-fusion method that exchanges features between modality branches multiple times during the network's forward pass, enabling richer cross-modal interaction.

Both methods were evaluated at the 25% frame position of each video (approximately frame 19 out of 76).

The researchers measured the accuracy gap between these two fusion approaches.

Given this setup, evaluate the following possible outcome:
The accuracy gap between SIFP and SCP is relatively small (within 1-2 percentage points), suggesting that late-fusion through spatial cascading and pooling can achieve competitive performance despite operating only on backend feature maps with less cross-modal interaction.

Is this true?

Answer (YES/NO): NO